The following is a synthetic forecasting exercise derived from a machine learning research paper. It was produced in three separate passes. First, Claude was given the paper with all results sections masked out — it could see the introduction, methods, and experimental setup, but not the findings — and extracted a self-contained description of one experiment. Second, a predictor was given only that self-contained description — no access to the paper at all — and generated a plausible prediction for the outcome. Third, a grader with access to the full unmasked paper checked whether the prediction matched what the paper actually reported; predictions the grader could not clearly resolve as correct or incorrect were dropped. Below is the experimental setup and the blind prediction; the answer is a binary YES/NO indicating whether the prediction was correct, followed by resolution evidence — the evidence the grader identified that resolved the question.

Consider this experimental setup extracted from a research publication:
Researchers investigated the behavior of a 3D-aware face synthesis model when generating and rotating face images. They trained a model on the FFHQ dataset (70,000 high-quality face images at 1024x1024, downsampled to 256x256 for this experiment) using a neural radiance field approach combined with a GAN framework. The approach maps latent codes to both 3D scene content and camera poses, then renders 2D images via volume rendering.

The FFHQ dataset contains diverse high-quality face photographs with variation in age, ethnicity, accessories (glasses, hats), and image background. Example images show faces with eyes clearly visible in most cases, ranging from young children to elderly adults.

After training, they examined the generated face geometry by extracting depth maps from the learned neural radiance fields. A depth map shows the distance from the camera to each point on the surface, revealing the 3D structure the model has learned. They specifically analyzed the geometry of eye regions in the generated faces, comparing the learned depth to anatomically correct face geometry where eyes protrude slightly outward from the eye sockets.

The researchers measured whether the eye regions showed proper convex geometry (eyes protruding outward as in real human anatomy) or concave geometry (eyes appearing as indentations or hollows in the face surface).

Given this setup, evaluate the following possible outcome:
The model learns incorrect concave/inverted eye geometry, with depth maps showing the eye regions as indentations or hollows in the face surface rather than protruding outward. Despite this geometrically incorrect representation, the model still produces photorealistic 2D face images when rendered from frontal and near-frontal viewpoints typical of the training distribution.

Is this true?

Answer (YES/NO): YES